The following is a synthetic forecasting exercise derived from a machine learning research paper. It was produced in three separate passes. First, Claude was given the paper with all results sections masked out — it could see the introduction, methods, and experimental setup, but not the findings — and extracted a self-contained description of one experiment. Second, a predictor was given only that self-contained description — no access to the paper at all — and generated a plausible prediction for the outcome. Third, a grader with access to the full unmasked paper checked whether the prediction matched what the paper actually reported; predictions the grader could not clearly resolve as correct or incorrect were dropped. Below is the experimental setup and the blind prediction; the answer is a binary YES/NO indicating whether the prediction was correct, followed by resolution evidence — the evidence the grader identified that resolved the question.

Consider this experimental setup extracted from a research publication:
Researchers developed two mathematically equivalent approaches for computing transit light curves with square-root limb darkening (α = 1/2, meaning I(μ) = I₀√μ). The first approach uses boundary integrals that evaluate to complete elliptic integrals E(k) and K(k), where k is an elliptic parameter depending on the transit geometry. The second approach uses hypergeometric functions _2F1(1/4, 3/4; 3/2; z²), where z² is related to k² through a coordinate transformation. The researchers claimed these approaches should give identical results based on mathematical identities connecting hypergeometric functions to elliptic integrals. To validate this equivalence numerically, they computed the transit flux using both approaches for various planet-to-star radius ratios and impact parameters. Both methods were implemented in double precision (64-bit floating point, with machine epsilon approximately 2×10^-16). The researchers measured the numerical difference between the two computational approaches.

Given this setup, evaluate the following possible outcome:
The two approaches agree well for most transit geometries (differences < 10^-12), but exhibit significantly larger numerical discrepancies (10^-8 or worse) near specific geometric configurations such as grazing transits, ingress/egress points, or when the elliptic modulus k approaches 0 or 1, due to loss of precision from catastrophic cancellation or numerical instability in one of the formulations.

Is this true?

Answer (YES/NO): NO